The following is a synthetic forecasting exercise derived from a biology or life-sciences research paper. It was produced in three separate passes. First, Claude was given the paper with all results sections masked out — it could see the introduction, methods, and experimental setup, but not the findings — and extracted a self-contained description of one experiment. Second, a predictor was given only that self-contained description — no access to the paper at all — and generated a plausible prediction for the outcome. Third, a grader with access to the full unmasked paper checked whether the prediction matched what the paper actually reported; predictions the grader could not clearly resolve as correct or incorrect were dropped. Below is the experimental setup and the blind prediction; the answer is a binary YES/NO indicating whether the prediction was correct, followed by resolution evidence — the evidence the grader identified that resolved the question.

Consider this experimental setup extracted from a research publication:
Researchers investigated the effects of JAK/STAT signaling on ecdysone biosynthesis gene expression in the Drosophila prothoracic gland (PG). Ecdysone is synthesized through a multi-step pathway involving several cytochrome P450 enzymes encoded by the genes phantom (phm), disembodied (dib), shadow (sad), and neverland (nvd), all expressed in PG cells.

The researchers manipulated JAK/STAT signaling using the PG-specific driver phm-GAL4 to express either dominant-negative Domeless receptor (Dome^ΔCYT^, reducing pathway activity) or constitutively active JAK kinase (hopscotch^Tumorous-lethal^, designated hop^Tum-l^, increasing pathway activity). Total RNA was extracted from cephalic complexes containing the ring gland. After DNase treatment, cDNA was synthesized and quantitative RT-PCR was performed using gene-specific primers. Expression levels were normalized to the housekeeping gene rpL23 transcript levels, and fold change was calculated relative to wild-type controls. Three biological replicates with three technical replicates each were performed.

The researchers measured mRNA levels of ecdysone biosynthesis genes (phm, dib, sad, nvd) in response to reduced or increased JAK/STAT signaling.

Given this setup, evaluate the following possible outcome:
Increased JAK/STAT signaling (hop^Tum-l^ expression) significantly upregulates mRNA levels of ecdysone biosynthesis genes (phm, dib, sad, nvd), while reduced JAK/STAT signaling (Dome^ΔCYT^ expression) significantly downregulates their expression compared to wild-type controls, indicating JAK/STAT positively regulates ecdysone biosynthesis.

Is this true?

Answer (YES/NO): NO